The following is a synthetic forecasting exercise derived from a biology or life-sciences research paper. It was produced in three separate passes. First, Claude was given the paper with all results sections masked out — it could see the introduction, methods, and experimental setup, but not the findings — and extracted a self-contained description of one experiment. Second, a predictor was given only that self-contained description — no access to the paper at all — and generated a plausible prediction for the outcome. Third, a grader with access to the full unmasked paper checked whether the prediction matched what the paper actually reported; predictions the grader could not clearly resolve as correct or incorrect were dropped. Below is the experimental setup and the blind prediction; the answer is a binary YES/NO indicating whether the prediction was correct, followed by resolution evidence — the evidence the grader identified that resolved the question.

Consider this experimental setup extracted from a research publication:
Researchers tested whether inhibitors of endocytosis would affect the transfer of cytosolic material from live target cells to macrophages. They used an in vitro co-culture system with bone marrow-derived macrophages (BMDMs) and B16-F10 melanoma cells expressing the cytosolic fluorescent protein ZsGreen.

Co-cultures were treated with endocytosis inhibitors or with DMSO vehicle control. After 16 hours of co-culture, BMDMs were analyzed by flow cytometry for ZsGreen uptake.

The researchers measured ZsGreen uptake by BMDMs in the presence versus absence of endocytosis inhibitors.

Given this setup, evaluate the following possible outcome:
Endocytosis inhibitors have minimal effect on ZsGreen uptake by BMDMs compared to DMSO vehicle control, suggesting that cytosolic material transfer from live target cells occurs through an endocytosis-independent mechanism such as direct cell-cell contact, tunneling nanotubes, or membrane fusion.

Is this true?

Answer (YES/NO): YES